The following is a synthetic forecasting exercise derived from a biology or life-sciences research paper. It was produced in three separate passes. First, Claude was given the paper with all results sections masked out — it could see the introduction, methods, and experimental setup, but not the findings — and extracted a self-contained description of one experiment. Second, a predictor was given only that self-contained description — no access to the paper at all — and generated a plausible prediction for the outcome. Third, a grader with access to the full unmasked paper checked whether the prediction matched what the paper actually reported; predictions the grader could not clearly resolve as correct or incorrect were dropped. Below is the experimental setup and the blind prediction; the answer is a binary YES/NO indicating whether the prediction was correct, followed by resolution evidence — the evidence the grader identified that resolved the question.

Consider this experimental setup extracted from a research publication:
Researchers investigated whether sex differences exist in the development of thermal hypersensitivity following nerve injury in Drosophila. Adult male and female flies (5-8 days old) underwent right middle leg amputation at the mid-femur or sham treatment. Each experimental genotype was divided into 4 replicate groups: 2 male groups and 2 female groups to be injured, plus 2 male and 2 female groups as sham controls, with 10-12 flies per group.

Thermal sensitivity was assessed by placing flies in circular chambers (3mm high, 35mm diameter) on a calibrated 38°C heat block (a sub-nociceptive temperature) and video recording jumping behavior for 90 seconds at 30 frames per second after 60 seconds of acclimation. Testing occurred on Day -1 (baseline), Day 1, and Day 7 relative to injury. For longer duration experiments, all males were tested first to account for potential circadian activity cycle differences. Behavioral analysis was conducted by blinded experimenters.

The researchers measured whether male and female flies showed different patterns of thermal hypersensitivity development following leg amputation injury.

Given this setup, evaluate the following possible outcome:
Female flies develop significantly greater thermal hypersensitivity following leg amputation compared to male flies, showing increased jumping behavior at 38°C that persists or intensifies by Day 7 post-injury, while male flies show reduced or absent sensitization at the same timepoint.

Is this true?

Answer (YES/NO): NO